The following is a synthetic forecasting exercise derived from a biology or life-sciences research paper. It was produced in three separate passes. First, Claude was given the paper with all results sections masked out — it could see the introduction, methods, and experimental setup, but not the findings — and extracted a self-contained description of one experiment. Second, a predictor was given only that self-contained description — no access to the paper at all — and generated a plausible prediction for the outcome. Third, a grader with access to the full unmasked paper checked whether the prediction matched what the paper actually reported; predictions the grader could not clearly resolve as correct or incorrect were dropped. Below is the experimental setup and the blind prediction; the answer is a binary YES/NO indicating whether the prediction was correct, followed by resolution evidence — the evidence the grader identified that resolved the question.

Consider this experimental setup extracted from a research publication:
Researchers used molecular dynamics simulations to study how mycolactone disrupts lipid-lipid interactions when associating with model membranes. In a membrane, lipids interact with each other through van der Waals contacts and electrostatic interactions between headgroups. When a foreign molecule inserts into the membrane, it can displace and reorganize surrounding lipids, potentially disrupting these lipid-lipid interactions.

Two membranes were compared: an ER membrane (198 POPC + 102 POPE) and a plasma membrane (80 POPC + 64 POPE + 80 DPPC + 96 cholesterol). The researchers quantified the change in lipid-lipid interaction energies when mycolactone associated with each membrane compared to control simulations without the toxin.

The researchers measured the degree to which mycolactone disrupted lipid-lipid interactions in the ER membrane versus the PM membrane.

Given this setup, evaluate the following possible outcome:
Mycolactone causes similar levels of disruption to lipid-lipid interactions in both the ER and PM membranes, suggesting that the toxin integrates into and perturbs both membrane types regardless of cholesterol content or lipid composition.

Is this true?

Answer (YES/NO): YES